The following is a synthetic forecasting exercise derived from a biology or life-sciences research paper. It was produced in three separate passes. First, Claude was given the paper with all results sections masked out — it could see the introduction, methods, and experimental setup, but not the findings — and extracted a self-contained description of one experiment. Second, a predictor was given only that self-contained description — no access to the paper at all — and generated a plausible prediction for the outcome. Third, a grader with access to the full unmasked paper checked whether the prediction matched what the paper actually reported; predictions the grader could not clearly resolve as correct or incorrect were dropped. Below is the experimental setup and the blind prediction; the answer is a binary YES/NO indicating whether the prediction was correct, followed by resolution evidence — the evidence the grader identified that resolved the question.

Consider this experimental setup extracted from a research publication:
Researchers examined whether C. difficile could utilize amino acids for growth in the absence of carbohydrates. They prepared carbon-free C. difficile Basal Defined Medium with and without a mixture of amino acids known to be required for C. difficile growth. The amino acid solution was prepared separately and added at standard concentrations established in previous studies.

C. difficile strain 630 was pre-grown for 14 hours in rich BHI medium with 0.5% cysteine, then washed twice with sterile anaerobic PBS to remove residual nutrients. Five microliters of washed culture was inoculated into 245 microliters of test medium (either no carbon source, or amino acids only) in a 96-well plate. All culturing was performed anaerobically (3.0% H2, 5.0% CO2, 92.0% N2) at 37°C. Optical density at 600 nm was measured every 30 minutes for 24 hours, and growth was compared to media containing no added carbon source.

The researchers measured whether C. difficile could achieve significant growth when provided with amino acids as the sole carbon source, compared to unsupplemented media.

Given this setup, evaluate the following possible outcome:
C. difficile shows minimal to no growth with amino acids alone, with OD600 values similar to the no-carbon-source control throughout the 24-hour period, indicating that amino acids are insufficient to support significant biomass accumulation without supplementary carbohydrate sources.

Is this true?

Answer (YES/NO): NO